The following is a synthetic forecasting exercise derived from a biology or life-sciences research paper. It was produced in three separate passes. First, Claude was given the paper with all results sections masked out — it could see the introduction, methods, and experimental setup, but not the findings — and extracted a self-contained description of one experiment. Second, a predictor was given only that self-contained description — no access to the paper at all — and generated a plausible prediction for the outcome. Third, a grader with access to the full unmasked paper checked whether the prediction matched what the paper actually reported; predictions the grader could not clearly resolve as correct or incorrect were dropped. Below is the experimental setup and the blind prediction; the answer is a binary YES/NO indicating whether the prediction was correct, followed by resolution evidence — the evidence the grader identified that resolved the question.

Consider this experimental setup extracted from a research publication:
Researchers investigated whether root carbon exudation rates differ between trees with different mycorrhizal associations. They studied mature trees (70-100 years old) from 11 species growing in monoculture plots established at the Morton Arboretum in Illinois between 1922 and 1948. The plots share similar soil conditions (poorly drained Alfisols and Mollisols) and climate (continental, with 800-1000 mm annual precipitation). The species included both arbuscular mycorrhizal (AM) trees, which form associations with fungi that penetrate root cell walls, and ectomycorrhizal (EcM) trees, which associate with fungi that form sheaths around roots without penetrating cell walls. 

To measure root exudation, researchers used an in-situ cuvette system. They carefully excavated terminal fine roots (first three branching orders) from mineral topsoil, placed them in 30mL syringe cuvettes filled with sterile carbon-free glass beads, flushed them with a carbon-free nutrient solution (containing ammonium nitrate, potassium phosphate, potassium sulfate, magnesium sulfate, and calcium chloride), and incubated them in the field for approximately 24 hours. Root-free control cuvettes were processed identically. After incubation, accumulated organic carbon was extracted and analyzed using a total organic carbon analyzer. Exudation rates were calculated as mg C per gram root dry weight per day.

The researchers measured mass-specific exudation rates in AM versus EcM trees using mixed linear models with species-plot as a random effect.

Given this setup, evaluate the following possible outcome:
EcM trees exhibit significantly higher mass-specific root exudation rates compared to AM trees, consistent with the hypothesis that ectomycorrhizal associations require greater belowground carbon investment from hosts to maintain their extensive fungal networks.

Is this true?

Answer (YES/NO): NO